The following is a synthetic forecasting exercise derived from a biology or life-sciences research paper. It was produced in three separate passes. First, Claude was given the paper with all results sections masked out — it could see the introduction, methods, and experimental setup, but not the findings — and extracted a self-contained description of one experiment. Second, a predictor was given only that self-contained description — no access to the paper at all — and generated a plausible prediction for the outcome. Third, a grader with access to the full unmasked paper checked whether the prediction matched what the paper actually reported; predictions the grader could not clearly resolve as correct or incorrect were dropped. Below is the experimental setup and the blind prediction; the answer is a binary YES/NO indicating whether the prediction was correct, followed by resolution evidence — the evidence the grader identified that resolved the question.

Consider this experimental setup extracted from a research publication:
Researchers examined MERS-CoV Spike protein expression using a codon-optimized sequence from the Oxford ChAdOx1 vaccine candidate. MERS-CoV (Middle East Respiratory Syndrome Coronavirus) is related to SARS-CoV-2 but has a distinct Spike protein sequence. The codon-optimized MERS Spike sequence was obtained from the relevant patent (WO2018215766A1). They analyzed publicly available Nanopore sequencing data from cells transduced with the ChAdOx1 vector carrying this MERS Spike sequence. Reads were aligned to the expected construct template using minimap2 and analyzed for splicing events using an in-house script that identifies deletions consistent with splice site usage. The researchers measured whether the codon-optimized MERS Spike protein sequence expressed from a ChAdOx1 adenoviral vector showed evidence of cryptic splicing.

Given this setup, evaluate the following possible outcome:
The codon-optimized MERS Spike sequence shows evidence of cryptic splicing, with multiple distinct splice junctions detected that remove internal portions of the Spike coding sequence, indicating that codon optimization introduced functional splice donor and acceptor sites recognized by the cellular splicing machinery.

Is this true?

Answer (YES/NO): YES